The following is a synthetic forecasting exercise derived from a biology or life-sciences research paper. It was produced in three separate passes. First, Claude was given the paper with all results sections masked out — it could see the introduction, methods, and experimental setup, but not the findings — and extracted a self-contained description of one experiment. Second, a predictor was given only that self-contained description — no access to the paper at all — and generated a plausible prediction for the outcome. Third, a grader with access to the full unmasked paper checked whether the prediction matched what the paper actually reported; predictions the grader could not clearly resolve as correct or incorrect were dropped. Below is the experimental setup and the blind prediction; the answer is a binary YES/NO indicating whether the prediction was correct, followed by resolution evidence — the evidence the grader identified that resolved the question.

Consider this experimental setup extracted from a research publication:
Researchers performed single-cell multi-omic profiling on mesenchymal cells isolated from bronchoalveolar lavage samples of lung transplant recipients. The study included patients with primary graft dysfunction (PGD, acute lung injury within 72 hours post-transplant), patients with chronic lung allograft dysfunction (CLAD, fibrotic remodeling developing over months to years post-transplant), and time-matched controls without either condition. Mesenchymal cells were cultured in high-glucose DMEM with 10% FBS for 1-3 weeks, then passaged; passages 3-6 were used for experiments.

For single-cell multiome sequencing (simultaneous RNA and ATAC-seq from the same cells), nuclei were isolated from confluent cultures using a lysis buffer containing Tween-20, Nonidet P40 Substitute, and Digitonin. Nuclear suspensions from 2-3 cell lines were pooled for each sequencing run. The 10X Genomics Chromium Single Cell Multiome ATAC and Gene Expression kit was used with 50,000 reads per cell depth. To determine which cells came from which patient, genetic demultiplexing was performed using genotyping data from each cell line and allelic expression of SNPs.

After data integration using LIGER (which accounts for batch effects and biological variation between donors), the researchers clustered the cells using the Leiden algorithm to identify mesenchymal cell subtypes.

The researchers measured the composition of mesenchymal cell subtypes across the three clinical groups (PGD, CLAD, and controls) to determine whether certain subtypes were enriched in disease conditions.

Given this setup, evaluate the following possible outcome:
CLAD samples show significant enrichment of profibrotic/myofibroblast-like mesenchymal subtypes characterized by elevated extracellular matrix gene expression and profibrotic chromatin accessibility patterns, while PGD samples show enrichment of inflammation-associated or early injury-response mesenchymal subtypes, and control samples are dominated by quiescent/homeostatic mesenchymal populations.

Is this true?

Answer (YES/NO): YES